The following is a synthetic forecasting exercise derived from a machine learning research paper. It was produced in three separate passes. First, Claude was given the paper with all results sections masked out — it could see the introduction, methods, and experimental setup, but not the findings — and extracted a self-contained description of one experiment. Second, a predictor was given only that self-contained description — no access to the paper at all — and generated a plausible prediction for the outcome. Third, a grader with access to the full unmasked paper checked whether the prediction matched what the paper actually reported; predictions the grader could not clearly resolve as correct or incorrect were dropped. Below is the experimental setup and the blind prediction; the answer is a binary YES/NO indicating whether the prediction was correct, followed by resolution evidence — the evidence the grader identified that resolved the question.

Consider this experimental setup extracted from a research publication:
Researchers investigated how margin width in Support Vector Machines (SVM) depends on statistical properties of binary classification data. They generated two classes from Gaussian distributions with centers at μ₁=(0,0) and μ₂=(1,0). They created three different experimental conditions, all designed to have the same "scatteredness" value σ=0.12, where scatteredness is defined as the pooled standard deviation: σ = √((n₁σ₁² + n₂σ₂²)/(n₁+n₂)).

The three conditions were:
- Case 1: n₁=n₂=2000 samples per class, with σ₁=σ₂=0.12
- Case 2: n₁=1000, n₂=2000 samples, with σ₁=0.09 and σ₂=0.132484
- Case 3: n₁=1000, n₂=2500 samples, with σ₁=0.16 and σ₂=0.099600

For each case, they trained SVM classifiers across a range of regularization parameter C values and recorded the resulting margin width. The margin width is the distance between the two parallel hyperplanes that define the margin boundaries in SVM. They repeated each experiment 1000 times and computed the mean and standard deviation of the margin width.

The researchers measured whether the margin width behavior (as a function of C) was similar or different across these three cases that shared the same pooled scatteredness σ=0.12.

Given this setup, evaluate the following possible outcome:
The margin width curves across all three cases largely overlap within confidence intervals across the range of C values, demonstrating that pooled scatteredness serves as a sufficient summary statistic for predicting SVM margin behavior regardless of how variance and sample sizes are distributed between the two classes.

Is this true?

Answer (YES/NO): YES